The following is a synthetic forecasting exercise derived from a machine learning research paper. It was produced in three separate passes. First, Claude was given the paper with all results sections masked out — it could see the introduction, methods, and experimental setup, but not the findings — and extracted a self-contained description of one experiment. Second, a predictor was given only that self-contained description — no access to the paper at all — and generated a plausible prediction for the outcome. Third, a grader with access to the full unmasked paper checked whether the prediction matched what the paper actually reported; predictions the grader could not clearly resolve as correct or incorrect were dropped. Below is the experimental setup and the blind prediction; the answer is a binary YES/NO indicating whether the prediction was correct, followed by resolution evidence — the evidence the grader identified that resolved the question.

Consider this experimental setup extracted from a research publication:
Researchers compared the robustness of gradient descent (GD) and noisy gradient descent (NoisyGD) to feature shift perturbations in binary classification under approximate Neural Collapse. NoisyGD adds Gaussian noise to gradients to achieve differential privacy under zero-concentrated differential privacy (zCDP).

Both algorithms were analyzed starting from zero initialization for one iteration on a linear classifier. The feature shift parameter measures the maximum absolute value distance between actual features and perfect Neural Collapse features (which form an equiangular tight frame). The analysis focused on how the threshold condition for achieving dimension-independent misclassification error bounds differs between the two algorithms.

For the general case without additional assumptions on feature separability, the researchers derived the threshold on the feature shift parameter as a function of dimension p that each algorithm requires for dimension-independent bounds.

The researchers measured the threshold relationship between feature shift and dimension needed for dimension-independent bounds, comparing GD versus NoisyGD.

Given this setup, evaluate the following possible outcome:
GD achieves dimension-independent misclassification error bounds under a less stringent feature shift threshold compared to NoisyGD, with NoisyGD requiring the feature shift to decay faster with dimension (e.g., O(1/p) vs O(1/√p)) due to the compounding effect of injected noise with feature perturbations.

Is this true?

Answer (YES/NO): NO